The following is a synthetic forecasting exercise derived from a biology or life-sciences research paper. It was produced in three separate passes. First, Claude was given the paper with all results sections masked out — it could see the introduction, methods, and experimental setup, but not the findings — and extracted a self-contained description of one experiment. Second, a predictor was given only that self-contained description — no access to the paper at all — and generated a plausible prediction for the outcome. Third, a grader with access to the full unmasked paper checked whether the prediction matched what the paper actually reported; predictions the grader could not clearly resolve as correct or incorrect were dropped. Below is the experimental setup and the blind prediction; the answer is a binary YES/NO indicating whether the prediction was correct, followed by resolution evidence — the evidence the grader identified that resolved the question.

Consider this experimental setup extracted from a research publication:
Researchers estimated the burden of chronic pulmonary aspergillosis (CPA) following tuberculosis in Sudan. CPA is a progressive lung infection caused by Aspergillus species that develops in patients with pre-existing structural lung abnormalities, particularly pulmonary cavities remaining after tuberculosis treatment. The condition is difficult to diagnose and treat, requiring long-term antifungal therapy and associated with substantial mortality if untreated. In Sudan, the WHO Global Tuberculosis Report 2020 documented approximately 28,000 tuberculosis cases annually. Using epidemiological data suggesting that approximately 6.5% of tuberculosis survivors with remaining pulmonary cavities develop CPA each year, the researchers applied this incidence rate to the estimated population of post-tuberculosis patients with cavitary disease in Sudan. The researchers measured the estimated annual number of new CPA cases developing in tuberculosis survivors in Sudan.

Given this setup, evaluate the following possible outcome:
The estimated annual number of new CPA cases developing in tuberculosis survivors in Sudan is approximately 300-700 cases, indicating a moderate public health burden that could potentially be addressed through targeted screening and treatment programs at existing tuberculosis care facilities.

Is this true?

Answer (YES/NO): NO